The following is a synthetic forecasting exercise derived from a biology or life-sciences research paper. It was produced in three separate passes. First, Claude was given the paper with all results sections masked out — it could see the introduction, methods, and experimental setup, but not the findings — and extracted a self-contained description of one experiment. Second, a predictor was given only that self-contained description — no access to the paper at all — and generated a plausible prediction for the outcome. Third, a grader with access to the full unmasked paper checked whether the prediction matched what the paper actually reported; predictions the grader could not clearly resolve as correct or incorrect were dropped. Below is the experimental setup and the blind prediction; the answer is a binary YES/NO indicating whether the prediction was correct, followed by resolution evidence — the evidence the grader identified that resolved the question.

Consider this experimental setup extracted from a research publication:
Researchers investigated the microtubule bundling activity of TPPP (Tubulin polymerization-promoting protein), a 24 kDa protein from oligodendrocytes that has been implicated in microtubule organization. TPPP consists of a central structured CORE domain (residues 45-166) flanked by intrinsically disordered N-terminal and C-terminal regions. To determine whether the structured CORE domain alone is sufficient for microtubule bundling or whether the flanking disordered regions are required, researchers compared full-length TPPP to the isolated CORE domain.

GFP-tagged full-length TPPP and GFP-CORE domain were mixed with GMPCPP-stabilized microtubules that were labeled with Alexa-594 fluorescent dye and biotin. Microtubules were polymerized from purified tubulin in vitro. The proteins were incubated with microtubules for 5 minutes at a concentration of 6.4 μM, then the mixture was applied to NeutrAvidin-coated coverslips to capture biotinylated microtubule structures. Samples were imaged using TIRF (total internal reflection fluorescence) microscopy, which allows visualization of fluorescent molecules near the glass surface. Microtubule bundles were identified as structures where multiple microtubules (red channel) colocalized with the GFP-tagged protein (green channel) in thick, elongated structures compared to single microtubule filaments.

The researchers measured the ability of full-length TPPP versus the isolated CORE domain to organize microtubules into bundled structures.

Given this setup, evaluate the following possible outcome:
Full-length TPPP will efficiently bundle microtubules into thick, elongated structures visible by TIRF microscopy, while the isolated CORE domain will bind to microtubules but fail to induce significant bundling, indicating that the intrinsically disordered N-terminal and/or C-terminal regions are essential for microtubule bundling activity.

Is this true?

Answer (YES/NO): YES